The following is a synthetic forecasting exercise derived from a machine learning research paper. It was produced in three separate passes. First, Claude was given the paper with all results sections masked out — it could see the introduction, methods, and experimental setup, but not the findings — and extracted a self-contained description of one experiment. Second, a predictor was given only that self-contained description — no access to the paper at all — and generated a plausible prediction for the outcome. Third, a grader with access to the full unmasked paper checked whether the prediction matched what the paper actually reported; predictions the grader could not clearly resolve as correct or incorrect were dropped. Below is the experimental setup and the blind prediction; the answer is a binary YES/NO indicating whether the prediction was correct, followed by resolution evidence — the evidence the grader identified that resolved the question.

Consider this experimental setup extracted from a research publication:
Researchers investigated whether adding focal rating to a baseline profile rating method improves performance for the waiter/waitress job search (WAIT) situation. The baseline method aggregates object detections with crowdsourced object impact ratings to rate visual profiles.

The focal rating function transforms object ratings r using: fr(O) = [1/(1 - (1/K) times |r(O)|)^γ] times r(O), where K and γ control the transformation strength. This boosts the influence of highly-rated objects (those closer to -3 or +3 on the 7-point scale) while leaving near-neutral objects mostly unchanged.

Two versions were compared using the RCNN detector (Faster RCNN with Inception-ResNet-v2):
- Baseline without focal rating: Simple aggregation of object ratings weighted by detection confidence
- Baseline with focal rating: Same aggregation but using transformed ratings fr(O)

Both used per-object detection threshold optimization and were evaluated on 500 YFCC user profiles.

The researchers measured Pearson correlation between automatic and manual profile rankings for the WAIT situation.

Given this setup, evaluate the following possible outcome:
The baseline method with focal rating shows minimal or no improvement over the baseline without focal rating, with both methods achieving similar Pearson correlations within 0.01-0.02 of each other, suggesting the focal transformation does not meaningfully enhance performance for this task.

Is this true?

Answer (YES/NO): YES